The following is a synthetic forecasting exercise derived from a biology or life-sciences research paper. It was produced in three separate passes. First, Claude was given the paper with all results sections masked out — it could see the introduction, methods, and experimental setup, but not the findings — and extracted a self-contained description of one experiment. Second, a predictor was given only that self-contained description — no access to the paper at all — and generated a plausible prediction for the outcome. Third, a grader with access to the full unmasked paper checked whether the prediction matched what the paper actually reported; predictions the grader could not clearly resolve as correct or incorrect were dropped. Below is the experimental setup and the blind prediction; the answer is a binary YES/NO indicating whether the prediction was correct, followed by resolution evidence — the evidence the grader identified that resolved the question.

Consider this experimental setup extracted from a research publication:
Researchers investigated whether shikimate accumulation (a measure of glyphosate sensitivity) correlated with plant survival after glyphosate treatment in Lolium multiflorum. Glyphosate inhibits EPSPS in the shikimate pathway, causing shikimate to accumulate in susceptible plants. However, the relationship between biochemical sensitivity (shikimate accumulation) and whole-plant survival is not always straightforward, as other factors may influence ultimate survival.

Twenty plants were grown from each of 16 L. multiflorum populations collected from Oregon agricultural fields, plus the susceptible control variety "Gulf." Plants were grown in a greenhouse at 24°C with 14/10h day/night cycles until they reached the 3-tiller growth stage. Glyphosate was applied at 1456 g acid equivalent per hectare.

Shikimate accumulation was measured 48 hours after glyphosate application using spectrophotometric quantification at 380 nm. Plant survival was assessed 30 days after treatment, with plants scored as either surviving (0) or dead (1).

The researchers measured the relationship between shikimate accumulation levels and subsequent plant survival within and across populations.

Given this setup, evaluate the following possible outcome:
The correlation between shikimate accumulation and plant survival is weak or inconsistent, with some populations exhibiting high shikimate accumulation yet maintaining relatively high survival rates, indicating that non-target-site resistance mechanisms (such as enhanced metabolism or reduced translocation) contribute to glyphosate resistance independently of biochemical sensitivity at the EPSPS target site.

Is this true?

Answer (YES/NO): NO